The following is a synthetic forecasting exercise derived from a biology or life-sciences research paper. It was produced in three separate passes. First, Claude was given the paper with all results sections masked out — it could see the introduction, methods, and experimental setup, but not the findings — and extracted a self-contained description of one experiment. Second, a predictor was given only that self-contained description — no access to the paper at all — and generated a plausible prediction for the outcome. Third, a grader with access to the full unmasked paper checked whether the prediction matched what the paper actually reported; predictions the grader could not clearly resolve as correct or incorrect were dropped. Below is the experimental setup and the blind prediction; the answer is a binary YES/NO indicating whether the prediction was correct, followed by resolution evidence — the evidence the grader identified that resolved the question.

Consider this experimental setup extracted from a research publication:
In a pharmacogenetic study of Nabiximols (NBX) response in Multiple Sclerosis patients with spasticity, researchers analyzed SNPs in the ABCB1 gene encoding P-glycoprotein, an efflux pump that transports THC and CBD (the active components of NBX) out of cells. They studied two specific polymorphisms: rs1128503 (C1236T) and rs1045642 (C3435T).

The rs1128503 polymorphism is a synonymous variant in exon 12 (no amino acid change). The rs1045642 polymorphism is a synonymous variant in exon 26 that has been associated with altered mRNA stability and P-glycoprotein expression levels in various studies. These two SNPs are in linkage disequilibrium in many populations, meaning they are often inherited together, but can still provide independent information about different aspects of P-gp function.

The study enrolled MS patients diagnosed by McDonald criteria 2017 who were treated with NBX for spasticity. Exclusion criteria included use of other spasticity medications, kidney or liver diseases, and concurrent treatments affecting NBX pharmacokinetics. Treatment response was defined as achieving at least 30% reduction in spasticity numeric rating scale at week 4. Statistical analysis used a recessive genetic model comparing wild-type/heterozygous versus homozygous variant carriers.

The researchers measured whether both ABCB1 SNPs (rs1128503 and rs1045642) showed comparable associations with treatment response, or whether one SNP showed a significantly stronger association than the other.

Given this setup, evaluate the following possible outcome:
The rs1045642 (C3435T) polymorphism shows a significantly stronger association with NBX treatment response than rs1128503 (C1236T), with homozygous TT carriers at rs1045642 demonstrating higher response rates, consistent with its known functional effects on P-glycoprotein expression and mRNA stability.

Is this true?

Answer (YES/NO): NO